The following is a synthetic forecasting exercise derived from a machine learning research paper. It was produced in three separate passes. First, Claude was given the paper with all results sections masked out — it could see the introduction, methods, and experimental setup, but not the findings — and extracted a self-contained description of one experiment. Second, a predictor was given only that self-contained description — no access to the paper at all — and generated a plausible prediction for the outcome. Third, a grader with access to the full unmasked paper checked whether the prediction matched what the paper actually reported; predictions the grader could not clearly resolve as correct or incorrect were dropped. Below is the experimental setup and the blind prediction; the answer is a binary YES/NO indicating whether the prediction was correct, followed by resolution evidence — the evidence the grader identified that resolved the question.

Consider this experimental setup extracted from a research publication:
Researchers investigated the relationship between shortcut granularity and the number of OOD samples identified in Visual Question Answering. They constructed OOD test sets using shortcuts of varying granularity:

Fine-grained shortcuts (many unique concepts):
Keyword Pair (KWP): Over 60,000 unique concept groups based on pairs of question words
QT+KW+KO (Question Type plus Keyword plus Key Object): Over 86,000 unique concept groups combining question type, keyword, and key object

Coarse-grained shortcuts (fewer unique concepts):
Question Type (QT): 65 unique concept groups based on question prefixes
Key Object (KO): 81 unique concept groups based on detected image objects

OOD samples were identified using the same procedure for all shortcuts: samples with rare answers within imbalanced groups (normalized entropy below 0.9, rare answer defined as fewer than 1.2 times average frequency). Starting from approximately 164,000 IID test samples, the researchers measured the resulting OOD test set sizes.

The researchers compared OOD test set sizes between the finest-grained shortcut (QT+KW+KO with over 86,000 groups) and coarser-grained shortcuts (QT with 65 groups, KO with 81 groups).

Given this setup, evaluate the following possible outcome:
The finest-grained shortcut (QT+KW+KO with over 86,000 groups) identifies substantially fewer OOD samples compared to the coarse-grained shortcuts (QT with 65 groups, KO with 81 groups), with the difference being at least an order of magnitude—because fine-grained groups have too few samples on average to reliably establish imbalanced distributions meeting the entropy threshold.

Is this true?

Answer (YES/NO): NO